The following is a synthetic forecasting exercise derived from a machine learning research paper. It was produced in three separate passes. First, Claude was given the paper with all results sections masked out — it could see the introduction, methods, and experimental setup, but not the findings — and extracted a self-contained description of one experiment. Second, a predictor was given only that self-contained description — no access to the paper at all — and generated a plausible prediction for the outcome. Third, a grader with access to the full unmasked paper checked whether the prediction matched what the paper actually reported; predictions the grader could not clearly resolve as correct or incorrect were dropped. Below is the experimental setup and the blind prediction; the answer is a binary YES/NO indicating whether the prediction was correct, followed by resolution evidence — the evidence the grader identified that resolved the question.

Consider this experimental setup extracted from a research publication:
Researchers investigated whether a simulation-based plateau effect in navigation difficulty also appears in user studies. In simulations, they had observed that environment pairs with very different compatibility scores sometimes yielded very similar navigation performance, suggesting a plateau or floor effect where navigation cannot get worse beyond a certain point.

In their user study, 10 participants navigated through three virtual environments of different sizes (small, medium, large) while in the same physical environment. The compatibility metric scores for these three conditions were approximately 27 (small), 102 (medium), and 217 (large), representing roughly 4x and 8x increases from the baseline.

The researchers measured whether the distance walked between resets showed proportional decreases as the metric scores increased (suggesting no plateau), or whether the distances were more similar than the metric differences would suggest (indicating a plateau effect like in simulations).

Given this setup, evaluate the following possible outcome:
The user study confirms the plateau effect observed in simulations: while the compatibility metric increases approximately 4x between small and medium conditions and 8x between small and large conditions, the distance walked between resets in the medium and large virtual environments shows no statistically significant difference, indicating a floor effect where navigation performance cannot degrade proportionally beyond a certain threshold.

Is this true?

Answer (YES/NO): NO